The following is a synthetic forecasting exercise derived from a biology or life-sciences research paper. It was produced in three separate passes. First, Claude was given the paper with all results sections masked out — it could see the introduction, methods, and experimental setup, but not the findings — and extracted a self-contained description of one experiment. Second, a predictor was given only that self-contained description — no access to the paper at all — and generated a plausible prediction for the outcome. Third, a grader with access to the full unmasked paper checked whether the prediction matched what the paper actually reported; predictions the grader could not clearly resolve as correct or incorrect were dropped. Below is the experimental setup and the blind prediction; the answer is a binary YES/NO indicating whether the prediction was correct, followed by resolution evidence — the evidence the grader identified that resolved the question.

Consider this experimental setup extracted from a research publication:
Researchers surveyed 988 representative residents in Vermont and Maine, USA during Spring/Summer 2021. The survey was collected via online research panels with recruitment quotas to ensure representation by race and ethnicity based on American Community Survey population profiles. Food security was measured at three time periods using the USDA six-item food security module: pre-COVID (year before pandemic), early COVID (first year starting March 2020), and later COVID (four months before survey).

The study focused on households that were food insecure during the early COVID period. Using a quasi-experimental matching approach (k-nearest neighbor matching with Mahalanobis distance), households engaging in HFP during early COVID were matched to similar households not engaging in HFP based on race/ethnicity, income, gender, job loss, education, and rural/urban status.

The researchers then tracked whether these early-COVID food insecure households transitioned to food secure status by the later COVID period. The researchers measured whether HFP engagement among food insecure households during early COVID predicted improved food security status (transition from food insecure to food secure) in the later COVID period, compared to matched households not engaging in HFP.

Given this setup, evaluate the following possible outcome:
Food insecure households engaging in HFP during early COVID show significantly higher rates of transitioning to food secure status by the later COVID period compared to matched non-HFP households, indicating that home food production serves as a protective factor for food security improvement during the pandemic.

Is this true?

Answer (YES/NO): YES